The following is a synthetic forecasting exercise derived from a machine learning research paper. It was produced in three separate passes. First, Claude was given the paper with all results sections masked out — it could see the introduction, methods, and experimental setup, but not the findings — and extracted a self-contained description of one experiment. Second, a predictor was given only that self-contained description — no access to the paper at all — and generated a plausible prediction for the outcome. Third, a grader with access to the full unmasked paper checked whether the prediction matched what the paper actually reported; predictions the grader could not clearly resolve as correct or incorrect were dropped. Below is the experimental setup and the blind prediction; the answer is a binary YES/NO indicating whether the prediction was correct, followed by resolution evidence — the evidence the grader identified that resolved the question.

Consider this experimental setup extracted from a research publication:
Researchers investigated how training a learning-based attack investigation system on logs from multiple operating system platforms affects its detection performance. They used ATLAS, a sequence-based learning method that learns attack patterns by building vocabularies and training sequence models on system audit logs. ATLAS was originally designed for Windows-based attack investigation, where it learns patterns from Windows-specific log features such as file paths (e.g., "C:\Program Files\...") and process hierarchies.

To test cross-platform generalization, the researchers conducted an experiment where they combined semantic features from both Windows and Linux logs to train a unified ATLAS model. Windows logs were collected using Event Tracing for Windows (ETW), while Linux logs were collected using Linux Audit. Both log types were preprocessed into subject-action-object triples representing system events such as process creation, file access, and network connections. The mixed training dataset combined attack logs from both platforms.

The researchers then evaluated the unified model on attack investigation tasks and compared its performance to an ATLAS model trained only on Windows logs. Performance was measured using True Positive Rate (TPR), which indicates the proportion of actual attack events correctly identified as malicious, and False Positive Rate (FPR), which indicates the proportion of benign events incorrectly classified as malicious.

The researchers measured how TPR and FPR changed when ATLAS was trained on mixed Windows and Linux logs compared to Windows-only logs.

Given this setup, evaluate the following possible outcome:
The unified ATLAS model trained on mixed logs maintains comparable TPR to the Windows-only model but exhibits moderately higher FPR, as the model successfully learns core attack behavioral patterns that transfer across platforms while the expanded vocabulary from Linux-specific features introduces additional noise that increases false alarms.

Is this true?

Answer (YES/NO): NO